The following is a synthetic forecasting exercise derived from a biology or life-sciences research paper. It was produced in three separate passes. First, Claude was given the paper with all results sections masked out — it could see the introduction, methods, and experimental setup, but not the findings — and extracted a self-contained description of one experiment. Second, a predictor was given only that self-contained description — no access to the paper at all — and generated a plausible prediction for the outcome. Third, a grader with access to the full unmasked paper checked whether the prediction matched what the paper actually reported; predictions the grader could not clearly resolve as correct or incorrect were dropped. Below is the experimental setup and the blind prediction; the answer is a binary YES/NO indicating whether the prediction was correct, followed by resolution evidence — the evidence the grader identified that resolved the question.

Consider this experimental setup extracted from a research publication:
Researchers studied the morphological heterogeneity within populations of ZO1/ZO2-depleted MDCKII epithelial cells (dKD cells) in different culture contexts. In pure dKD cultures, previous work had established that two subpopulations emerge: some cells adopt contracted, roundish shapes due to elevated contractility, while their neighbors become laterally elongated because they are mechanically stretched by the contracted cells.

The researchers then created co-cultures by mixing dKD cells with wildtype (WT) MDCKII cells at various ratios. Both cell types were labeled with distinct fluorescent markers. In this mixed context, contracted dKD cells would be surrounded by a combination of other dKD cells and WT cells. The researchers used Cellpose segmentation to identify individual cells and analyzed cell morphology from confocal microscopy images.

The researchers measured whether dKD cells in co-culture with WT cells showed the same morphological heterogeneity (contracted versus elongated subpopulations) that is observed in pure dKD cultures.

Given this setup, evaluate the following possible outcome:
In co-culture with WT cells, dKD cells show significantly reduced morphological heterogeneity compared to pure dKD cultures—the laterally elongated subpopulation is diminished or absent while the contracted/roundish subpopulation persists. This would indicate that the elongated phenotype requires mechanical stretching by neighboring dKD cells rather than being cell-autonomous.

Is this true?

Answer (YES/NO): YES